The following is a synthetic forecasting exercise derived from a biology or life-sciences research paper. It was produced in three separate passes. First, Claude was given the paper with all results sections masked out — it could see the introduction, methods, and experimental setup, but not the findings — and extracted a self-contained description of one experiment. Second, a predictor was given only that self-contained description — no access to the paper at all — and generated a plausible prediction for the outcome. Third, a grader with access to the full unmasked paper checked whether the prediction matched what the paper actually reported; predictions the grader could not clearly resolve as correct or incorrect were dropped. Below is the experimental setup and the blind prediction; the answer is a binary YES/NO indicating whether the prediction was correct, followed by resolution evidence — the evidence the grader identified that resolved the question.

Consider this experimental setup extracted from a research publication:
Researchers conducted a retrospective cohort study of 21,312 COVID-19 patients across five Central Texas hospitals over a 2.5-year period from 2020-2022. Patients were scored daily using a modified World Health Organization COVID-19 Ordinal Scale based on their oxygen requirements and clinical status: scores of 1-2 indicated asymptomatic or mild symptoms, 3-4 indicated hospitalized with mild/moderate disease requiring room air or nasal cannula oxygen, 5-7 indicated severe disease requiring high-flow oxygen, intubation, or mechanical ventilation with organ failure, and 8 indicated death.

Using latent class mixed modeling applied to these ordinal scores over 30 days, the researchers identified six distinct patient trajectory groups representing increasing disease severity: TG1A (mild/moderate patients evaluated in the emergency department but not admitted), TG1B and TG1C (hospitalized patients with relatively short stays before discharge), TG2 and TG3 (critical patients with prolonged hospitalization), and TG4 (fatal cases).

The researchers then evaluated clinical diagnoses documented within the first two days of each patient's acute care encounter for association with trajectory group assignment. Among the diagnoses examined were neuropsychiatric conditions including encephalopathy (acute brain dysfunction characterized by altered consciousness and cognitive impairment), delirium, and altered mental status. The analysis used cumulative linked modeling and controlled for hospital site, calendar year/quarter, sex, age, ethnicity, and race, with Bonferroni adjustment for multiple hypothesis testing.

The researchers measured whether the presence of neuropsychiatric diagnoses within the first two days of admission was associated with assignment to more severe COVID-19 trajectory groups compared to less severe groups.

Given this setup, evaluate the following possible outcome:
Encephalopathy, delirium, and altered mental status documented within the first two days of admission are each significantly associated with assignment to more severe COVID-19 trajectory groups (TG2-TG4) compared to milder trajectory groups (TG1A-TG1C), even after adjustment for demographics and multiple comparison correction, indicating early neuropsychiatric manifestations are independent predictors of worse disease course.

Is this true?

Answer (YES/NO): NO